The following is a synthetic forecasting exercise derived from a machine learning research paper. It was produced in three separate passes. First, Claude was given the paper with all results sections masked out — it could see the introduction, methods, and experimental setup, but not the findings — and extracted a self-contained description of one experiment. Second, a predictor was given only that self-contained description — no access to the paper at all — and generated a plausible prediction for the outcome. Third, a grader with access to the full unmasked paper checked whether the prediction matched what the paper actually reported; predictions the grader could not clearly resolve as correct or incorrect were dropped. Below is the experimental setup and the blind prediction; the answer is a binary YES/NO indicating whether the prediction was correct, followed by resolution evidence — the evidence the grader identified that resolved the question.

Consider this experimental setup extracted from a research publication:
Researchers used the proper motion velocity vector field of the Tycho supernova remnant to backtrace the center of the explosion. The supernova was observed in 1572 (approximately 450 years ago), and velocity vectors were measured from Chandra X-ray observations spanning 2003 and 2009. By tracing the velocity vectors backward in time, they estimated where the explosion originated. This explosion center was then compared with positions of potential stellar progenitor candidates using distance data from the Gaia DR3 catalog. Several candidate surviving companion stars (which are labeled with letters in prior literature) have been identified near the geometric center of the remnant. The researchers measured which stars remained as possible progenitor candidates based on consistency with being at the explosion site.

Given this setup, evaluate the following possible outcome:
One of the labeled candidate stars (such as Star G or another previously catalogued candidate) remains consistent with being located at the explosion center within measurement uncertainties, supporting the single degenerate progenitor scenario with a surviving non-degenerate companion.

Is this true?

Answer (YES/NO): YES